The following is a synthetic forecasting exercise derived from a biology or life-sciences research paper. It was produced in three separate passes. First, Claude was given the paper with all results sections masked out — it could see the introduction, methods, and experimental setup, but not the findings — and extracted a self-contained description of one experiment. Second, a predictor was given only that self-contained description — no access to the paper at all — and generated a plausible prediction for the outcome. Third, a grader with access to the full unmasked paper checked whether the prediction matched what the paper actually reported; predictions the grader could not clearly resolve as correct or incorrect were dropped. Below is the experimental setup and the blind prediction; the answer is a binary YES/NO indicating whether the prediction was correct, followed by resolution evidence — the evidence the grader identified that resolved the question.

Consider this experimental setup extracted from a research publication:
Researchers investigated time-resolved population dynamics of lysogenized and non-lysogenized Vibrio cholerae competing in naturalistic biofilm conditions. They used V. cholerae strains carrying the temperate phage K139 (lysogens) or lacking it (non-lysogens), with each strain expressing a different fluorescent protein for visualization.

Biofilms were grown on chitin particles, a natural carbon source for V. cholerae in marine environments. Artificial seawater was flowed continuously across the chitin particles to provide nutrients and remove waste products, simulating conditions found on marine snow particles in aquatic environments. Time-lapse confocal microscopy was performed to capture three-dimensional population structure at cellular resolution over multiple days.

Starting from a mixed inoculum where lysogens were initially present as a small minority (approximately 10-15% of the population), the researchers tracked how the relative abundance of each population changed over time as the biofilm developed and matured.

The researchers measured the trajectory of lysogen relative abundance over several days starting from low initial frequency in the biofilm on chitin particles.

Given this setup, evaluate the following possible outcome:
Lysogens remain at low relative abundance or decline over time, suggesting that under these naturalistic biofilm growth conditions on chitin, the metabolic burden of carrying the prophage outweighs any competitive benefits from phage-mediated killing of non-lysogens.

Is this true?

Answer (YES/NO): NO